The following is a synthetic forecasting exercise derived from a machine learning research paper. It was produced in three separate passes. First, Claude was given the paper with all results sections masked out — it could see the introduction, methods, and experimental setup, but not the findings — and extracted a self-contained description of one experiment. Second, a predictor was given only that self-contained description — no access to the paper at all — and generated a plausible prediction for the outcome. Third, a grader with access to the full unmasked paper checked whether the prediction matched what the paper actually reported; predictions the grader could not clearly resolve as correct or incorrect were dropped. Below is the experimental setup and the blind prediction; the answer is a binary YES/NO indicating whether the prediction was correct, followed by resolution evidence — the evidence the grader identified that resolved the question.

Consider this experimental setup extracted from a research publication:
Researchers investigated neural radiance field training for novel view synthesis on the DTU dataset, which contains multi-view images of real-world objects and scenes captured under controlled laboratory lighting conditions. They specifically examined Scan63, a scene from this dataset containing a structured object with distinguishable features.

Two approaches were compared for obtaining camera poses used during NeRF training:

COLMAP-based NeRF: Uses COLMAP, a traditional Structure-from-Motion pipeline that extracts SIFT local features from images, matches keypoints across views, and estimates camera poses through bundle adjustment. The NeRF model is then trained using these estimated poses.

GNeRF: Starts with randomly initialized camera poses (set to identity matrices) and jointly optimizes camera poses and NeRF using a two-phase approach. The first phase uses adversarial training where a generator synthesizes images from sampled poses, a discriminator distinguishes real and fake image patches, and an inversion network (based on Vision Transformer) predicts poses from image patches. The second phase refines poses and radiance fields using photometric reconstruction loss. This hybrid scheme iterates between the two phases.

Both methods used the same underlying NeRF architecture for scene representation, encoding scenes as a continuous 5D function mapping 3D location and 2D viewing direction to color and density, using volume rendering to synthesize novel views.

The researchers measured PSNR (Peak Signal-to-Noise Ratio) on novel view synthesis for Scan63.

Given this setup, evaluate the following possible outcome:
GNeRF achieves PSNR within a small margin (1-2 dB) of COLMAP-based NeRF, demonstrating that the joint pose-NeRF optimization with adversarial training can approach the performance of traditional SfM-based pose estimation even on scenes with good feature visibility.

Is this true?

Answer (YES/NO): NO